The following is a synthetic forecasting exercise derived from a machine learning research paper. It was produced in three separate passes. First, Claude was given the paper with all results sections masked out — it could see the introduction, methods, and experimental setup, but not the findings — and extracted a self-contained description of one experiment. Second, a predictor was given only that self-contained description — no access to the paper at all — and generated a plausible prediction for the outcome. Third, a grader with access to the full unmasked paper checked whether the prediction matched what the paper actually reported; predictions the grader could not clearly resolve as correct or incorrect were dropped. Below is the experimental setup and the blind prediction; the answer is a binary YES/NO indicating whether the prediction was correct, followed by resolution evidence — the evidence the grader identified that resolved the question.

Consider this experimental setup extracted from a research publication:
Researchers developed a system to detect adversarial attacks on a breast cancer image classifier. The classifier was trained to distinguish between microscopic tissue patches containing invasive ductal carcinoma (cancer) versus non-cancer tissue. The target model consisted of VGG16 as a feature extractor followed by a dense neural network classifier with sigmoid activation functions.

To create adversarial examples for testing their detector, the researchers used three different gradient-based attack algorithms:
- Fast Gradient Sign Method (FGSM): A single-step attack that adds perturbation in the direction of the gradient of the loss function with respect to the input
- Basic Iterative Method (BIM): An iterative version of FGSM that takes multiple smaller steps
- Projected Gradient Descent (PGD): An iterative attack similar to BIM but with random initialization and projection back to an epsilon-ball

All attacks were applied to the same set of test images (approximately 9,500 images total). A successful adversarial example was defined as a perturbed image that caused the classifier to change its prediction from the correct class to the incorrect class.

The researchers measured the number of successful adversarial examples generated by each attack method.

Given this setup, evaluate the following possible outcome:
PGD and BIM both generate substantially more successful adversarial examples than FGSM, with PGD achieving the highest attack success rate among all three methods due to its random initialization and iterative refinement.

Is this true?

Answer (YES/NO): NO